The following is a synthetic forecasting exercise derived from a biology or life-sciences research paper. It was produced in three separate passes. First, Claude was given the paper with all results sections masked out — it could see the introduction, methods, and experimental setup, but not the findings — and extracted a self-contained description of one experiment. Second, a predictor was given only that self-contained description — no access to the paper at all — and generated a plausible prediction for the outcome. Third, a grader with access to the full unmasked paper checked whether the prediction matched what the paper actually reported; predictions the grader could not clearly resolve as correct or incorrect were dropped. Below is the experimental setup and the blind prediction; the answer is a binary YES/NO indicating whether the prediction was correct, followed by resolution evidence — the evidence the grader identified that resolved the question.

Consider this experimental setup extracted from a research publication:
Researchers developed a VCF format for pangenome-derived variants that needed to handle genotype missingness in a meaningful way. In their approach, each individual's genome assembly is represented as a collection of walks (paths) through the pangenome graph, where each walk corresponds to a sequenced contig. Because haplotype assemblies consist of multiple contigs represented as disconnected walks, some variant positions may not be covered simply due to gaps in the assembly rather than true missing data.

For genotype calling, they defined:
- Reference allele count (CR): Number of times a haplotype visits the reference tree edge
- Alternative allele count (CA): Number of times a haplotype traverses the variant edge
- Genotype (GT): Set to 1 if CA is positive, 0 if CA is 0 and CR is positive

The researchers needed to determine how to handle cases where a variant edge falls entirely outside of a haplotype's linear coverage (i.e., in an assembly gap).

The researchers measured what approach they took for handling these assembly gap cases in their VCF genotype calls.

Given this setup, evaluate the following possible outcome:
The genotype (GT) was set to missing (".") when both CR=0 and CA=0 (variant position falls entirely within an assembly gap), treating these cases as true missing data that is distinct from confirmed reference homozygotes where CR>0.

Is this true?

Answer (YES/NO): NO